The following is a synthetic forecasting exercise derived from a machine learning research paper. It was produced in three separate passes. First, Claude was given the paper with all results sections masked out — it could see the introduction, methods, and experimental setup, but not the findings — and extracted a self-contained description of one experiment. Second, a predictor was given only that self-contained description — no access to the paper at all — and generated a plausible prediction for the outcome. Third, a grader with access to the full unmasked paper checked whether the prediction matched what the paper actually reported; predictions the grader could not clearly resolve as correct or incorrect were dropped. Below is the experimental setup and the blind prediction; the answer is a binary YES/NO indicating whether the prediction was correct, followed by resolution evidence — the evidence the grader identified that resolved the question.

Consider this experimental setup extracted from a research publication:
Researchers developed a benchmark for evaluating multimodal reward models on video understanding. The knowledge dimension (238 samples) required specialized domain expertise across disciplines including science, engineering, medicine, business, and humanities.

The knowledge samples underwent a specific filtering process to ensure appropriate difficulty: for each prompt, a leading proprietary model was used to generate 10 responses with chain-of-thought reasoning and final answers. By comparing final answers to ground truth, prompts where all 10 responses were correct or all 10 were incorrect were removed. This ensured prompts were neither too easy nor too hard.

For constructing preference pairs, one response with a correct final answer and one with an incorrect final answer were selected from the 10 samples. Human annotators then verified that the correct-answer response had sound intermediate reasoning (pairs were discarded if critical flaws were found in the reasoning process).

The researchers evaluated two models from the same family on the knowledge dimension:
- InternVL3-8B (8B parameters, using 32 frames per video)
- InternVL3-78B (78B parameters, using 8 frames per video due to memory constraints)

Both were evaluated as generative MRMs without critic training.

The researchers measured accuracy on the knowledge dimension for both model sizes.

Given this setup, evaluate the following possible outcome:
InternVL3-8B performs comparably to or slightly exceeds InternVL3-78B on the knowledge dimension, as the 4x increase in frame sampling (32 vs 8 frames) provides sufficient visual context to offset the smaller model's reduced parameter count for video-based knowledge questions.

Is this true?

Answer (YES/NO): NO